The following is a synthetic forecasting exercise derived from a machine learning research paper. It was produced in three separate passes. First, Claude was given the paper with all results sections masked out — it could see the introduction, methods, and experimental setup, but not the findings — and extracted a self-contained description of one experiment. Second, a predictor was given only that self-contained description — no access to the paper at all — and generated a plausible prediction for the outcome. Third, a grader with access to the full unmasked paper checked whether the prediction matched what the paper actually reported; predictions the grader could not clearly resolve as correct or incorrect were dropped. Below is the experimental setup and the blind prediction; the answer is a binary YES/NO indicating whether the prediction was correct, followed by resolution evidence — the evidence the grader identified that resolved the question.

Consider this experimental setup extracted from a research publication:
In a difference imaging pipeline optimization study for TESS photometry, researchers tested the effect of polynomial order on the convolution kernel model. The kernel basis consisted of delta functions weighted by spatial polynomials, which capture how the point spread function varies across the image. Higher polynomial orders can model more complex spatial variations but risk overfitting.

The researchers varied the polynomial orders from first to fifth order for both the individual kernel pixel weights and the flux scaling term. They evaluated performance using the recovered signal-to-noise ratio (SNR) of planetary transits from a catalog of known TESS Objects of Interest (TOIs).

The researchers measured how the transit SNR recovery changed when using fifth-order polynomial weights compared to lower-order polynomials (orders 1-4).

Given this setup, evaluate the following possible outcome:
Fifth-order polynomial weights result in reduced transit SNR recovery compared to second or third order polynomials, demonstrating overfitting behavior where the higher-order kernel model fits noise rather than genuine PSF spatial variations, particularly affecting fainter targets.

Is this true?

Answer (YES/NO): NO